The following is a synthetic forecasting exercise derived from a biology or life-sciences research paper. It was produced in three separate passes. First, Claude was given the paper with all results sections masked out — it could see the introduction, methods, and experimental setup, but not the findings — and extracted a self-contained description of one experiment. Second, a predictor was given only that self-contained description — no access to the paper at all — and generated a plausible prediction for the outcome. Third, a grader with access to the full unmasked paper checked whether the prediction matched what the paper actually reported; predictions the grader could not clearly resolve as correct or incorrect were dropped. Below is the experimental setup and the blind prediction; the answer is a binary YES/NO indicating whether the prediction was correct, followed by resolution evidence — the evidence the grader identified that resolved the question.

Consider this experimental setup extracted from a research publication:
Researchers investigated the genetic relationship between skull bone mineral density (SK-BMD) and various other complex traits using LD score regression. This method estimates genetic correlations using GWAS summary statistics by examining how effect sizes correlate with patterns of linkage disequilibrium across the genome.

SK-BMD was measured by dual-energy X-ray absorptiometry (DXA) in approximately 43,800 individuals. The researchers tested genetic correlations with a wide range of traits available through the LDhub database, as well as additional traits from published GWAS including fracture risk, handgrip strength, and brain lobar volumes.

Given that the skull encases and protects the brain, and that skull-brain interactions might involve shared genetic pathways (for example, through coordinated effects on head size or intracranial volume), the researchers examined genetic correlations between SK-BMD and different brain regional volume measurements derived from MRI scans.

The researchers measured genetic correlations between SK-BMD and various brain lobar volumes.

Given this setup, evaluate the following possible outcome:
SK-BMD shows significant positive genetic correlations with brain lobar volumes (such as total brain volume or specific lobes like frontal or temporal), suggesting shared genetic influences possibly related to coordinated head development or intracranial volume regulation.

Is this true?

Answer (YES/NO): NO